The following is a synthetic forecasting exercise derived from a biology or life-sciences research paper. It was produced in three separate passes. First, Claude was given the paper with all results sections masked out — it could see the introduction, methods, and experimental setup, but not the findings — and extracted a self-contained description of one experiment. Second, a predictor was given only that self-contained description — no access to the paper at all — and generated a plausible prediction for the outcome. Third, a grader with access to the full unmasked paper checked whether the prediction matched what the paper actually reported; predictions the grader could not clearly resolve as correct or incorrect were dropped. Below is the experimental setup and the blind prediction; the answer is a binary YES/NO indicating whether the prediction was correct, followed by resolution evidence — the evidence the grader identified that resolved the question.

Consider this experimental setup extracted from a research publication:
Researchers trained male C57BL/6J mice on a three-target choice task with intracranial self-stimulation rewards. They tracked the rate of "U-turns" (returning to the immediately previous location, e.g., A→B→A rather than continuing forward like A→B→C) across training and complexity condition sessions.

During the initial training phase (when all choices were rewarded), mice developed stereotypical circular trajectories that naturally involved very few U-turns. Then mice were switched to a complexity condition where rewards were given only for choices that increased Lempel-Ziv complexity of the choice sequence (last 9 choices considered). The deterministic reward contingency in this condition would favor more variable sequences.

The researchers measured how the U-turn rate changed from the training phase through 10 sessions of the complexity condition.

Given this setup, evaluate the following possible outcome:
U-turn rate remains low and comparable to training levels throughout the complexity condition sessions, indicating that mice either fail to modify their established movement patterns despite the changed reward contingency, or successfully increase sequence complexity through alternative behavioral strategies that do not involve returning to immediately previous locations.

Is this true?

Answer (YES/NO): NO